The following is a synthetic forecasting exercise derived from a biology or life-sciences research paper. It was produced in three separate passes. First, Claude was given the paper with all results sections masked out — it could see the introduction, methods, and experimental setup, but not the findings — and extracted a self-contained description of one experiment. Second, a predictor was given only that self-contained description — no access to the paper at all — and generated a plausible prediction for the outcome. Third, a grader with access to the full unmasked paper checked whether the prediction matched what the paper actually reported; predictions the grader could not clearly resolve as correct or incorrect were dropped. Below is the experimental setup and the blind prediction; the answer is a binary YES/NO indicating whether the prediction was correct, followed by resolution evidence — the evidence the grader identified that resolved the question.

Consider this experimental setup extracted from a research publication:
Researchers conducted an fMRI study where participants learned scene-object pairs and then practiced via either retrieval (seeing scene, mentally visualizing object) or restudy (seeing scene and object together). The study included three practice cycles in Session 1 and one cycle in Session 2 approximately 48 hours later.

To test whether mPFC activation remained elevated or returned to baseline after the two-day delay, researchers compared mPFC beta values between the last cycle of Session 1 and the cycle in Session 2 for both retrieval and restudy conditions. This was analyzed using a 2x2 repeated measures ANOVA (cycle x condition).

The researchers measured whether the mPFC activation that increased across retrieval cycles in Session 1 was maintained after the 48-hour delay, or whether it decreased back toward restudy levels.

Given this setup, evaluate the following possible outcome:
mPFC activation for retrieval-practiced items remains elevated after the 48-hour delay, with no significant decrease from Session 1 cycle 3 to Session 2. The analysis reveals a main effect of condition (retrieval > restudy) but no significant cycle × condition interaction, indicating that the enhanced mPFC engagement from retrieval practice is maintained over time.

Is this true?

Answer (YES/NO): NO